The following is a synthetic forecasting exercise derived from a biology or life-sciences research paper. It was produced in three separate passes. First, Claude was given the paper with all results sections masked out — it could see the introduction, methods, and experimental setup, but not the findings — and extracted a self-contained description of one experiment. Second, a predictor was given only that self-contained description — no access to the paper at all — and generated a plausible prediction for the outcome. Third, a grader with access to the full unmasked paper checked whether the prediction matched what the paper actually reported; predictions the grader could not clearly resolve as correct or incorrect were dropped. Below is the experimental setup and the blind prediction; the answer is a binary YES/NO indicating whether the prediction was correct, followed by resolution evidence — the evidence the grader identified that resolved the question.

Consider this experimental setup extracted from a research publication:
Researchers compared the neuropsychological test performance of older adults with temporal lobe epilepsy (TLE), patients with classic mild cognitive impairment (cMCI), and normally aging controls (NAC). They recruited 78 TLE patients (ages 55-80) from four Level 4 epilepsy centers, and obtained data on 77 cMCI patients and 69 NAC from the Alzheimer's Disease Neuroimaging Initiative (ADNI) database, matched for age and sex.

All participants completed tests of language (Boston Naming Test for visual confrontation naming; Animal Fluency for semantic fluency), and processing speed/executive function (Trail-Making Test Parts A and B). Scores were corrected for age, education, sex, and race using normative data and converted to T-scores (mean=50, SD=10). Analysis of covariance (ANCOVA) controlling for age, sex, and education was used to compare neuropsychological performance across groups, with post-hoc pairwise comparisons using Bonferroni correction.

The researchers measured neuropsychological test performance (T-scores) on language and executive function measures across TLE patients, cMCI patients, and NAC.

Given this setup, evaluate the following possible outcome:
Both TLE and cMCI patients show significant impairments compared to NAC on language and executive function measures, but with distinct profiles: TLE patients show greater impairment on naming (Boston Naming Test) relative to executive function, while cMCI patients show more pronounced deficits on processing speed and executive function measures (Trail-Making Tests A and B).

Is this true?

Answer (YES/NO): NO